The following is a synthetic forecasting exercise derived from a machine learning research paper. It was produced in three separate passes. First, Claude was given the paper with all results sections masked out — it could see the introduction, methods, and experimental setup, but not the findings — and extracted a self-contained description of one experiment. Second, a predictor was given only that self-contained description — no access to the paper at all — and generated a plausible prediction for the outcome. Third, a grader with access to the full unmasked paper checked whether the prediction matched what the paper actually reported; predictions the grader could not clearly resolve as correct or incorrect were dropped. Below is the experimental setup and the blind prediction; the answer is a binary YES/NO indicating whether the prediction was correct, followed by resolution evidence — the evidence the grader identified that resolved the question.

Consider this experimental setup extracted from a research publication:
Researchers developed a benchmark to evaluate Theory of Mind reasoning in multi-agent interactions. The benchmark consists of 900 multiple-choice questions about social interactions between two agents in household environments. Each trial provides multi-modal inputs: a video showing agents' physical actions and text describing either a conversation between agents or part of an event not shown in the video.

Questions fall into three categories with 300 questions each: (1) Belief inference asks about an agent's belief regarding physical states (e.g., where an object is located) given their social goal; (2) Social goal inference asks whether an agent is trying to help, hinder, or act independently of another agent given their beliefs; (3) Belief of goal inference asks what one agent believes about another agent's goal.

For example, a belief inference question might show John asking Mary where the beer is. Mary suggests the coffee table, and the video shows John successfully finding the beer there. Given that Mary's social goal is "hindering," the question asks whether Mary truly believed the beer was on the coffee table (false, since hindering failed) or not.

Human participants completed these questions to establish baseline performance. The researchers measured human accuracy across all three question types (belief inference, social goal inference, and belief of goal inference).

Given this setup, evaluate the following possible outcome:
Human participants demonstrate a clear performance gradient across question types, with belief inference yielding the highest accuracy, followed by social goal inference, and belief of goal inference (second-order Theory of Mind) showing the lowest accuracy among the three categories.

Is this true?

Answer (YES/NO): YES